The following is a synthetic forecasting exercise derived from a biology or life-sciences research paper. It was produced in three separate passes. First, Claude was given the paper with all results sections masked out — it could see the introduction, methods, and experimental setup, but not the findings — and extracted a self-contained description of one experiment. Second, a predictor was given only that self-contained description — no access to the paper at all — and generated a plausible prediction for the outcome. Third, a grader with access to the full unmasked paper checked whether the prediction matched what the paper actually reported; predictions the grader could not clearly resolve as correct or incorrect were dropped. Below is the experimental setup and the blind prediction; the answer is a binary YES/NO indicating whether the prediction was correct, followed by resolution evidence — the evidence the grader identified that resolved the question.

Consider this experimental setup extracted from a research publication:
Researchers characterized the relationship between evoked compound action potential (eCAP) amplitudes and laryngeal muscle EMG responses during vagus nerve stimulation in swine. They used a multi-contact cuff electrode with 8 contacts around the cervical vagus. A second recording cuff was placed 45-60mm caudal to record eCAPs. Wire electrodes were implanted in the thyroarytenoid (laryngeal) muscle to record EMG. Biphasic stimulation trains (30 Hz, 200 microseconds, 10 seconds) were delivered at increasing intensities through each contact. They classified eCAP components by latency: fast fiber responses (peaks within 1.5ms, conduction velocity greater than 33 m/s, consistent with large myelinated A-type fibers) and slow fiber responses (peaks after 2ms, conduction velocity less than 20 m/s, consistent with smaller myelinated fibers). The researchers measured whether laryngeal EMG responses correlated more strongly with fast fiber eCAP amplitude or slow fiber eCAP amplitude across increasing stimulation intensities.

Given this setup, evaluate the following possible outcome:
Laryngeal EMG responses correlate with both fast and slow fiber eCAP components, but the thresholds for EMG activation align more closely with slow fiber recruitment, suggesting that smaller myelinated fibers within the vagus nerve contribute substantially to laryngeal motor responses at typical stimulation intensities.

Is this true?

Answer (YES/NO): NO